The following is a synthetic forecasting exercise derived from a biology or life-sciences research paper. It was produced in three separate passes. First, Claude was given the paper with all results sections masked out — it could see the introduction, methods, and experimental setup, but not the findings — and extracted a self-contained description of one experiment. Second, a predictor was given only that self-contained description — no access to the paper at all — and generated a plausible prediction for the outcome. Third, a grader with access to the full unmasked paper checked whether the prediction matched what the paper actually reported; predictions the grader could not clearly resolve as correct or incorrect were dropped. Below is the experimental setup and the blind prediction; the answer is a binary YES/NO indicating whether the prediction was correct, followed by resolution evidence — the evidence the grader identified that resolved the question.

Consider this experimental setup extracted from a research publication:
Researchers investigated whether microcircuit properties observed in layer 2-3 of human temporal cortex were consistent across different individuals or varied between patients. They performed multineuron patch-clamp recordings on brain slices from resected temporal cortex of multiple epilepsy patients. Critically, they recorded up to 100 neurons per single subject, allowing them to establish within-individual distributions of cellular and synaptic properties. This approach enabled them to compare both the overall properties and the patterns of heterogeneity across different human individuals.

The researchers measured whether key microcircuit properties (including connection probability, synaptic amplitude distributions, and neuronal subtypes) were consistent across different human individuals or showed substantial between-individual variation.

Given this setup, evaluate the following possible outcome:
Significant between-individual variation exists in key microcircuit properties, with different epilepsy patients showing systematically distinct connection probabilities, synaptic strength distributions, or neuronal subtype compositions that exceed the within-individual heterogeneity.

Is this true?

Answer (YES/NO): NO